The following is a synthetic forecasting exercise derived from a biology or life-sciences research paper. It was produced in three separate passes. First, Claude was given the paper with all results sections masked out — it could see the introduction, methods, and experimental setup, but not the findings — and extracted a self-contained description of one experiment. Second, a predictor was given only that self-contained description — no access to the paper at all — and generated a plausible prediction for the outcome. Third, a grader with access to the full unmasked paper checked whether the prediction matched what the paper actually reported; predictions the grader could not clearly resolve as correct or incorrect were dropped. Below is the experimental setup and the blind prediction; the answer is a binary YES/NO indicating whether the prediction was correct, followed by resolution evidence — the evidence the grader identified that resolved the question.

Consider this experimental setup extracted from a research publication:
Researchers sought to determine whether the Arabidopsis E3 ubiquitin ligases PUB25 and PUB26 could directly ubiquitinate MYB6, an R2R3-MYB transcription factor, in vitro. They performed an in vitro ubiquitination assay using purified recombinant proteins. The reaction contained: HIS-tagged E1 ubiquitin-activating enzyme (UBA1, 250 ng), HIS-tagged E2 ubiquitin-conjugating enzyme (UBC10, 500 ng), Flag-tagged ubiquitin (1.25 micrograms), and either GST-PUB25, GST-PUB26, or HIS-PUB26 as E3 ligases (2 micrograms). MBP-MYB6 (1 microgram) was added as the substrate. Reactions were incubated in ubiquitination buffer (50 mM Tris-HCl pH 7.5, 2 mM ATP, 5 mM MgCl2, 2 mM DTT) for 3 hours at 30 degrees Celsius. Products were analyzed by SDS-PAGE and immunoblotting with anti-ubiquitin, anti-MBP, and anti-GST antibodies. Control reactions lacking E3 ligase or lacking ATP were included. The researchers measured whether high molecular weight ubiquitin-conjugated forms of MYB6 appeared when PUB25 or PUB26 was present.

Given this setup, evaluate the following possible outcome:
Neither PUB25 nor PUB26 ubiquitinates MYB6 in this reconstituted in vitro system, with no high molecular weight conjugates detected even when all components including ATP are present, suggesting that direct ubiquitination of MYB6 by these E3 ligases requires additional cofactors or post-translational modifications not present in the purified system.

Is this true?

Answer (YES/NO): NO